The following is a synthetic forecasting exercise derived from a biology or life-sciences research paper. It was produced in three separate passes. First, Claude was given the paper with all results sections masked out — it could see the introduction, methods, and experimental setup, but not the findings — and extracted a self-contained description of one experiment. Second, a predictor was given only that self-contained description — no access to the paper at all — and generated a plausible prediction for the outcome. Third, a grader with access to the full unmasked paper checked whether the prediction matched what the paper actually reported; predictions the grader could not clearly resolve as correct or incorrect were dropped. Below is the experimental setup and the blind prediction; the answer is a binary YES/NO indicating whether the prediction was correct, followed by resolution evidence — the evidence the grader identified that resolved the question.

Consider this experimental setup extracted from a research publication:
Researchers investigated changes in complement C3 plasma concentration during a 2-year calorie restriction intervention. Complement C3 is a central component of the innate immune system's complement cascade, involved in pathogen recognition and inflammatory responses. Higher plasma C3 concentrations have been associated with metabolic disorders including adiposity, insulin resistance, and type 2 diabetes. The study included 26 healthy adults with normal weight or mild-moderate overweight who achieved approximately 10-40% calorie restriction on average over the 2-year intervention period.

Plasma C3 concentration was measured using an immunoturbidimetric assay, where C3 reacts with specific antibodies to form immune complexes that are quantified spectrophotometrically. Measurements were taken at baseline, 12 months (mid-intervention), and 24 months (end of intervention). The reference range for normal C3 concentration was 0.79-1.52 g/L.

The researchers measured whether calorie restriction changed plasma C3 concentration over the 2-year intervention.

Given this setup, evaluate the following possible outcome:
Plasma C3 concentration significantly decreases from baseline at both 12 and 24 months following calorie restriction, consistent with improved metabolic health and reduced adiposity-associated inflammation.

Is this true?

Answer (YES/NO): YES